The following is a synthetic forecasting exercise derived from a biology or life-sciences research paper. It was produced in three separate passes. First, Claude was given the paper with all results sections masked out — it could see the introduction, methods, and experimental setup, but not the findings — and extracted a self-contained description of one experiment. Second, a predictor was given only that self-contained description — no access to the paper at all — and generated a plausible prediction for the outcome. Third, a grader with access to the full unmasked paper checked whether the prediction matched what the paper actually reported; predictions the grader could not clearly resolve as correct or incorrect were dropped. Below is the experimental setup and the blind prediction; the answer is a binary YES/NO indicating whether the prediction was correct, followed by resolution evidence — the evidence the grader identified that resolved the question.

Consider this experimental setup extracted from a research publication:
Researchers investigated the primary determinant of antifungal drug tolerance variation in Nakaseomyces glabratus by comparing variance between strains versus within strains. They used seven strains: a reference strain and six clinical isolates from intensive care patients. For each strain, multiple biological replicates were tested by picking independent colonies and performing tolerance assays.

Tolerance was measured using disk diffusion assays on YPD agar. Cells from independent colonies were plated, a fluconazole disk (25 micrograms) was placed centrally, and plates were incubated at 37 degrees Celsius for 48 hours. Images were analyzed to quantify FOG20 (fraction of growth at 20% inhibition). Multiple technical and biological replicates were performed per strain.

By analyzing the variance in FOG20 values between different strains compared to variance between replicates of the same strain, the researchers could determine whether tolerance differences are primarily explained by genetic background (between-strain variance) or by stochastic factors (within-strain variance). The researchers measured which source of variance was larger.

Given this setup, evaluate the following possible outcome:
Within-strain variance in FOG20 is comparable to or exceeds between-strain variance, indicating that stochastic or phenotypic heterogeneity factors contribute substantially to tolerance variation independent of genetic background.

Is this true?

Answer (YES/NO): NO